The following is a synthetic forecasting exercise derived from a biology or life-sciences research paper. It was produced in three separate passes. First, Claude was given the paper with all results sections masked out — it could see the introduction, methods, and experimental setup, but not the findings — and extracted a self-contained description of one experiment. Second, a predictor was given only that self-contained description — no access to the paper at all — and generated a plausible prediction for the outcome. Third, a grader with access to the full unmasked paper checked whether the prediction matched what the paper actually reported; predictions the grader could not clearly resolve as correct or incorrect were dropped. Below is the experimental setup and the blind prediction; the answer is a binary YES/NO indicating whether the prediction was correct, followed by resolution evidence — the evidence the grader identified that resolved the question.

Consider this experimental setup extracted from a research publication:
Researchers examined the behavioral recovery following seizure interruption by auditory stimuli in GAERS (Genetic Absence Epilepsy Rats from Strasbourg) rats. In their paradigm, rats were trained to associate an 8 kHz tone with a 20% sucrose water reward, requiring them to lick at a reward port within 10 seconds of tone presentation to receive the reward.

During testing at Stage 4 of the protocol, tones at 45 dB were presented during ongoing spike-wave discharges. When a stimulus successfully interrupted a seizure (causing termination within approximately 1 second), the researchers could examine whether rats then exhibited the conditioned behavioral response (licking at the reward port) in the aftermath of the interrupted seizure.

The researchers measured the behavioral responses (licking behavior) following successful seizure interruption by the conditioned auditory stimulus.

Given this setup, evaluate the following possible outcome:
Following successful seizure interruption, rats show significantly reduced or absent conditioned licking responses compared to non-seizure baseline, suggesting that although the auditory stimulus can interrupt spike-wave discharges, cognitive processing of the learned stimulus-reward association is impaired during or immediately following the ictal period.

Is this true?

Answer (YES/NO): NO